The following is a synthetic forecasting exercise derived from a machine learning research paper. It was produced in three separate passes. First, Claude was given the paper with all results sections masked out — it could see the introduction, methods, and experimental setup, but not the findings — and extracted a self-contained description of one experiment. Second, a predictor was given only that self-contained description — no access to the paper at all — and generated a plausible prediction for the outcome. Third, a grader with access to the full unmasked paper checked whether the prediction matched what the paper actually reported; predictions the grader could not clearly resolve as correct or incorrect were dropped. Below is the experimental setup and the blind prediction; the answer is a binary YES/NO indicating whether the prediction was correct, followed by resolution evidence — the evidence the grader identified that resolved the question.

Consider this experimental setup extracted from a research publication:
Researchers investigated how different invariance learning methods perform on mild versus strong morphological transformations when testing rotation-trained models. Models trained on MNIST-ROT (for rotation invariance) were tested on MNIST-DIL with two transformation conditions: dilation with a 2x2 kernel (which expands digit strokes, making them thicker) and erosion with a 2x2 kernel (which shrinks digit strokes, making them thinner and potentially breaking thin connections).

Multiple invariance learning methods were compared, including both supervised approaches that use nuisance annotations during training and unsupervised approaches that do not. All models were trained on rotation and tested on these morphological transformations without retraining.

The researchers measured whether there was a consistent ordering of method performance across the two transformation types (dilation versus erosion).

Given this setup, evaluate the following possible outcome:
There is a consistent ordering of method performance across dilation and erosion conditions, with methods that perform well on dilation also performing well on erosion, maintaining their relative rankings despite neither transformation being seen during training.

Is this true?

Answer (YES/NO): YES